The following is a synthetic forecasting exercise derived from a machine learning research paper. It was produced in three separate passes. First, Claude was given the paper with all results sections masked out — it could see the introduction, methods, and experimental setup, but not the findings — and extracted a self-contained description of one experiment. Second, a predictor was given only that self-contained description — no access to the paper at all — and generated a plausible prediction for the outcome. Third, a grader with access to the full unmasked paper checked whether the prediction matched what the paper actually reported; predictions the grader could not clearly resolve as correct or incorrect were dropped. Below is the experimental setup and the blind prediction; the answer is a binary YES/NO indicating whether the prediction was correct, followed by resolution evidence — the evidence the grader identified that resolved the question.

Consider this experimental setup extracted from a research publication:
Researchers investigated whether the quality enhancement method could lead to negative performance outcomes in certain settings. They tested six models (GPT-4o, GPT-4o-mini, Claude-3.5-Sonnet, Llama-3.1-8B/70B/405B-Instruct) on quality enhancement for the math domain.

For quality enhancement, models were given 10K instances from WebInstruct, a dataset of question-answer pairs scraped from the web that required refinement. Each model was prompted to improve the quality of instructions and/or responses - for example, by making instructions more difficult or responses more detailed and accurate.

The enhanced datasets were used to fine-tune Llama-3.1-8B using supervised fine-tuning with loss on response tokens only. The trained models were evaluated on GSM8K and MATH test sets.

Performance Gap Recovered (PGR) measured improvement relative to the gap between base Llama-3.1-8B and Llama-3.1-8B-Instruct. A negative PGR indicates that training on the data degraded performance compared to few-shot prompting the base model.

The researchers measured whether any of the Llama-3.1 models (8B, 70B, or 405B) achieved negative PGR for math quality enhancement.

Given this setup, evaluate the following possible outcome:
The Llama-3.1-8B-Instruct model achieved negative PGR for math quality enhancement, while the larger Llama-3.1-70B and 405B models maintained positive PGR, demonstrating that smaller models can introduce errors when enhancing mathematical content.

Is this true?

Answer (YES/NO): NO